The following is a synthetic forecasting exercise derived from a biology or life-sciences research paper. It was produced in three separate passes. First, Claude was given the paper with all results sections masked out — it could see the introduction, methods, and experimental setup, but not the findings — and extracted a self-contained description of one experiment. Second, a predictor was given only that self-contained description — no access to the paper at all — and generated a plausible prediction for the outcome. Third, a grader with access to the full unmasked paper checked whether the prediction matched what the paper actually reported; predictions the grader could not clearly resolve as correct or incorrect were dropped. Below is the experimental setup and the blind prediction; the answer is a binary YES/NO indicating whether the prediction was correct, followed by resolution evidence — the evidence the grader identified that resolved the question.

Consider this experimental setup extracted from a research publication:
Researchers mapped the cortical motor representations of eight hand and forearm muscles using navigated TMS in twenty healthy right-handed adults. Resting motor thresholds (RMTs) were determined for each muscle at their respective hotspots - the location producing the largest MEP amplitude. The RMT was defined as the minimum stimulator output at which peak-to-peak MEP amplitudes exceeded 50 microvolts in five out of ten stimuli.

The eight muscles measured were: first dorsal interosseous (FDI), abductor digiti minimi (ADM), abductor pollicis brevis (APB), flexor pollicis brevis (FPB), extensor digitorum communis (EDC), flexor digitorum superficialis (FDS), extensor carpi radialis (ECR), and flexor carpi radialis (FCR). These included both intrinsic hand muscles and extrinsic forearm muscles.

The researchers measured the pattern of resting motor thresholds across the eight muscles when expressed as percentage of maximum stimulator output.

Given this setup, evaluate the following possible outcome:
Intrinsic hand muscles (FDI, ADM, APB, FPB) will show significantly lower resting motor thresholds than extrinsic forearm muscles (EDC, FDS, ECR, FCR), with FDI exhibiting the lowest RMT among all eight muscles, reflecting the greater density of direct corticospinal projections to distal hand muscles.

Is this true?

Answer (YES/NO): NO